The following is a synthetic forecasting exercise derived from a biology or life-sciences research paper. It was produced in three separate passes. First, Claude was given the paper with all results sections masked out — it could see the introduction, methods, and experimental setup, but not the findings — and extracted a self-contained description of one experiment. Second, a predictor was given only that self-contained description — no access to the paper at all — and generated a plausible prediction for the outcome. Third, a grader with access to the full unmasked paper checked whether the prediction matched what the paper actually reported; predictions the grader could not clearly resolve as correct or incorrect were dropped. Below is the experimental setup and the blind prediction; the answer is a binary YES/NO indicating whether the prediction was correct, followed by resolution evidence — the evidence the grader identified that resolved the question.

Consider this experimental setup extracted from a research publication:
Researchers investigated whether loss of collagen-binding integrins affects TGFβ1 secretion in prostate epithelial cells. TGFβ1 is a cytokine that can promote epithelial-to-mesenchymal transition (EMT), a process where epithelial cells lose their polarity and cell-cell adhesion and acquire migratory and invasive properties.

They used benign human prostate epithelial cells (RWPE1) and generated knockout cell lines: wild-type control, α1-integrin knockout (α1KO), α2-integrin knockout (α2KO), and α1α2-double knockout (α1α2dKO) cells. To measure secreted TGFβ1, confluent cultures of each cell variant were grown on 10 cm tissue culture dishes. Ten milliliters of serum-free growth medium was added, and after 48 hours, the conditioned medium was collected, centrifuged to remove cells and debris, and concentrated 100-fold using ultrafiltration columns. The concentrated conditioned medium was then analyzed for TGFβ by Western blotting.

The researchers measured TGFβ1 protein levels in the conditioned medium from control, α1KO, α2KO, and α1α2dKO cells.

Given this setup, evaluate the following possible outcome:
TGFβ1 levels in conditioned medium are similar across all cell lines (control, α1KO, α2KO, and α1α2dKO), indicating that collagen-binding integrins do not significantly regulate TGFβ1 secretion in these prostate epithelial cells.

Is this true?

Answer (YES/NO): NO